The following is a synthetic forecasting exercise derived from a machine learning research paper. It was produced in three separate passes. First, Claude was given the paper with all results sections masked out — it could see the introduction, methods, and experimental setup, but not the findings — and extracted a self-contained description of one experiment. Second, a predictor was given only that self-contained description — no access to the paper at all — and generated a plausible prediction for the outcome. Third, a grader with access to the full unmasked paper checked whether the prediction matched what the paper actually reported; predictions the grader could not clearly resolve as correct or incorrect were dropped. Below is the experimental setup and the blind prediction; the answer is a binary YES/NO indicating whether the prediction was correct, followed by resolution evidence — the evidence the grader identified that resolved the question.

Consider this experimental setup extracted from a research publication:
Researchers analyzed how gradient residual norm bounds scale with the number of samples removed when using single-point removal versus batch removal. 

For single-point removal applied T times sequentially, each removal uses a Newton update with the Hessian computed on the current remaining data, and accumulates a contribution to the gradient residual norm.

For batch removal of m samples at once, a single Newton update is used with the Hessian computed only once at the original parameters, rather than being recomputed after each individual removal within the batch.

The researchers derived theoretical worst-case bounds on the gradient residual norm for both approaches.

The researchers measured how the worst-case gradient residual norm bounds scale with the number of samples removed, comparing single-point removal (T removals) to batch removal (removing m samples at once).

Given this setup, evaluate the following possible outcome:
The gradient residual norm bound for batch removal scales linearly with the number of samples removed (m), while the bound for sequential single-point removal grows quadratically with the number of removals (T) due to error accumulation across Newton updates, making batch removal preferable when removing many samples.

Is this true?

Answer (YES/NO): NO